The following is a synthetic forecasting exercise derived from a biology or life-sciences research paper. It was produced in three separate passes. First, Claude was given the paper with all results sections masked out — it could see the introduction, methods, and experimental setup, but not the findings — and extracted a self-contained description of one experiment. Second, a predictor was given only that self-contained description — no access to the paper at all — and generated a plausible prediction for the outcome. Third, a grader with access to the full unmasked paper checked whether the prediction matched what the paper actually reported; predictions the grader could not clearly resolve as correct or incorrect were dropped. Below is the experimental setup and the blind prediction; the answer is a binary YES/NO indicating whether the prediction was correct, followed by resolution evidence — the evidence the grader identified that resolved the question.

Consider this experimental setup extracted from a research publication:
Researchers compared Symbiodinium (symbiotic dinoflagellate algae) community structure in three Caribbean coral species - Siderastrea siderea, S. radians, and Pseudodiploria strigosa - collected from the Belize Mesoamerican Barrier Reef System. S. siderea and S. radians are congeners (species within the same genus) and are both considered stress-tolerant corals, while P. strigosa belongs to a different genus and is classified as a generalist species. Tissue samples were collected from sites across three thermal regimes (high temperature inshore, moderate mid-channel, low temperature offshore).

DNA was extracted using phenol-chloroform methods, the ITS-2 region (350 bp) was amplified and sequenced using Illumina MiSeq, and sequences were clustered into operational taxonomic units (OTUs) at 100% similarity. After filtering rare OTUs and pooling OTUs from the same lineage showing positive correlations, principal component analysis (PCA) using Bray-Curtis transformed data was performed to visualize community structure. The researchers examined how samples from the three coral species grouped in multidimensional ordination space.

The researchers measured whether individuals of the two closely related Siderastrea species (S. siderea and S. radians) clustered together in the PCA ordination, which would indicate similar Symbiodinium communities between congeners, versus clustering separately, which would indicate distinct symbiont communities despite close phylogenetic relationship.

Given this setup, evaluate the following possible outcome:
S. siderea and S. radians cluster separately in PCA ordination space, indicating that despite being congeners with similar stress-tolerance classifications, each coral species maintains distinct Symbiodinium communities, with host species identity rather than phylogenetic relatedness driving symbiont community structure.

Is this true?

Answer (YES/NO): YES